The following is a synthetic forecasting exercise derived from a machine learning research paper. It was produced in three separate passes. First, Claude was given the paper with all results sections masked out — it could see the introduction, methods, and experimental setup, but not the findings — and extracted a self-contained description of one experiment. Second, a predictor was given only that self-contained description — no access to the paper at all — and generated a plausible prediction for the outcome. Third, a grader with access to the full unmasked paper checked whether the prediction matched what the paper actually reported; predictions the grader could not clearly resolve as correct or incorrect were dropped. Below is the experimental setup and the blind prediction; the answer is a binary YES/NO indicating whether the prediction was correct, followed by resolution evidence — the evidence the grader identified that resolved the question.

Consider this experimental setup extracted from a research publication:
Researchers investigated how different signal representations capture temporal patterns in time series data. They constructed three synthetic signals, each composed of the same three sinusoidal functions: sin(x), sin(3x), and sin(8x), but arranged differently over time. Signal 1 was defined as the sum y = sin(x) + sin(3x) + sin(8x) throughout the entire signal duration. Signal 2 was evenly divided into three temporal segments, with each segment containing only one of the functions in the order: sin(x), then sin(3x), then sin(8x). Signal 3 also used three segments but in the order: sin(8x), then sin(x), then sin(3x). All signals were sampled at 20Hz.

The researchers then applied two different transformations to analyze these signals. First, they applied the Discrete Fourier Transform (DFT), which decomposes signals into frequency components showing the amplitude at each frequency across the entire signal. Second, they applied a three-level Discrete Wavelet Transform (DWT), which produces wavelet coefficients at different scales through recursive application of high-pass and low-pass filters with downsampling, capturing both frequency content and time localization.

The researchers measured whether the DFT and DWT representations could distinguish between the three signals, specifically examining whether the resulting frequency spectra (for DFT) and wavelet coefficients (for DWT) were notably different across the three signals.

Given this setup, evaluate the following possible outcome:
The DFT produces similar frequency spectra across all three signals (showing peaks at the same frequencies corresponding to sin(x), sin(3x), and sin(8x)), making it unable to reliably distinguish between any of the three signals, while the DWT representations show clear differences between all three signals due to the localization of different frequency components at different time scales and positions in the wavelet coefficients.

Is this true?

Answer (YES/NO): YES